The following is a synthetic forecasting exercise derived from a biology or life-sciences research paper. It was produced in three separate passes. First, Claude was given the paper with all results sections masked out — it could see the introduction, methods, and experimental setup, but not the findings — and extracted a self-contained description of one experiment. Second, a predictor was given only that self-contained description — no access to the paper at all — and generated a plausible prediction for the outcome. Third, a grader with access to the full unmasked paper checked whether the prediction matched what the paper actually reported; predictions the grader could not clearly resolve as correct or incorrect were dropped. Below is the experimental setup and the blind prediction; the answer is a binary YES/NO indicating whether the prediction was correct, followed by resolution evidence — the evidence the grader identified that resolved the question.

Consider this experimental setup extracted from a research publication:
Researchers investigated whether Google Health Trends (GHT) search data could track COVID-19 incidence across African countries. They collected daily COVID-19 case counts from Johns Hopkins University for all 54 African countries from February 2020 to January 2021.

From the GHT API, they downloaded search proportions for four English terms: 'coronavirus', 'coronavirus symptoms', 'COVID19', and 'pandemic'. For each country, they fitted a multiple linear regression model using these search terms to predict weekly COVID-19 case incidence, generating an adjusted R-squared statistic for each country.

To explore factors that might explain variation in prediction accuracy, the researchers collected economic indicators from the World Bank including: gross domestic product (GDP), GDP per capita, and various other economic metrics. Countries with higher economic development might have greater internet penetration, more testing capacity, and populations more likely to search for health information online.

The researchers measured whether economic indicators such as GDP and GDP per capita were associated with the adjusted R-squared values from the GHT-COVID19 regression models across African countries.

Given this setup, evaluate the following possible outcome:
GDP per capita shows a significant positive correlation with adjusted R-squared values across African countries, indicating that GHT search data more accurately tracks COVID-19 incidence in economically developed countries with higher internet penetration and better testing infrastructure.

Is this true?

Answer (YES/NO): NO